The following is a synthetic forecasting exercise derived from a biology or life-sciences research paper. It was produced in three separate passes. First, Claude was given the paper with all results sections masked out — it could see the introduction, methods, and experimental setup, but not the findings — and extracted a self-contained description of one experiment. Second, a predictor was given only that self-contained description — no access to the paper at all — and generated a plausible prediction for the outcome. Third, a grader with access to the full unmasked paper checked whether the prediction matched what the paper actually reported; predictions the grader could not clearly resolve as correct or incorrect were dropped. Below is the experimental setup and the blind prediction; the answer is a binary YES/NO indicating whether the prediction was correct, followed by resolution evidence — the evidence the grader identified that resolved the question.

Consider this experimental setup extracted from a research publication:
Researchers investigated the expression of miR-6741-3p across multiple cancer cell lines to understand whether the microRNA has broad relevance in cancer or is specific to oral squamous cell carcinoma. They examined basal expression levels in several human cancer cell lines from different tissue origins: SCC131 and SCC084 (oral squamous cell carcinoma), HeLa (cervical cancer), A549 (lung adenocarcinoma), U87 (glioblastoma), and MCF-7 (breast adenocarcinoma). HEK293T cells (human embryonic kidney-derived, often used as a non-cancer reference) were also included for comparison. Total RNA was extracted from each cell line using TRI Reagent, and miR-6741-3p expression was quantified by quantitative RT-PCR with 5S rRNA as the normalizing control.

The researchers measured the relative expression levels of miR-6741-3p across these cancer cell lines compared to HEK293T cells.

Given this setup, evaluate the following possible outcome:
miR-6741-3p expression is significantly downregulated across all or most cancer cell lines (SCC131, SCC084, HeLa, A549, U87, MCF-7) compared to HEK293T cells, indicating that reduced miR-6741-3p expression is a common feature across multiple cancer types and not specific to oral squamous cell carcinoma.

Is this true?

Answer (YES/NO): NO